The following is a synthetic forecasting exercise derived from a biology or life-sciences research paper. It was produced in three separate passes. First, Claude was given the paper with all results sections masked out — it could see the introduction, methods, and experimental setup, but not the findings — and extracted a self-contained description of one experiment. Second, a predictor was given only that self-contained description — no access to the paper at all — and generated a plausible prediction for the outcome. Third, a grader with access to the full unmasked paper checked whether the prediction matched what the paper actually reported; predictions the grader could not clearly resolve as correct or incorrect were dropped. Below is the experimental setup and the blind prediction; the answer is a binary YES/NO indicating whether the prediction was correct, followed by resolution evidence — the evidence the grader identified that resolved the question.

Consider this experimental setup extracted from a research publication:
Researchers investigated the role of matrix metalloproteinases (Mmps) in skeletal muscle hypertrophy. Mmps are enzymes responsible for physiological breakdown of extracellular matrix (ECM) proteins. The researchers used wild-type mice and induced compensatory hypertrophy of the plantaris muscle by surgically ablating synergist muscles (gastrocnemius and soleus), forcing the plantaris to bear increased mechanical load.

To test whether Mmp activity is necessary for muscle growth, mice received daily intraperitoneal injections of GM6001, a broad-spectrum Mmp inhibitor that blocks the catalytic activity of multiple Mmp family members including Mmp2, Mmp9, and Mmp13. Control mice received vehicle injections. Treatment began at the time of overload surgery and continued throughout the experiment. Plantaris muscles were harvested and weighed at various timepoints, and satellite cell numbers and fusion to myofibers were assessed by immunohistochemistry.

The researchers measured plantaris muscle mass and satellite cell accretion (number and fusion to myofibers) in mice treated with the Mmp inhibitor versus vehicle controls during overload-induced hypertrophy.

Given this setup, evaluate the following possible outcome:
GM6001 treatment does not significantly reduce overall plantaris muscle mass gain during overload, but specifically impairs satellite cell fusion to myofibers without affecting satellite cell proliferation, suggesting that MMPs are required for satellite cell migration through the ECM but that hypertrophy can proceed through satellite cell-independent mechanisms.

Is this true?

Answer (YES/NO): NO